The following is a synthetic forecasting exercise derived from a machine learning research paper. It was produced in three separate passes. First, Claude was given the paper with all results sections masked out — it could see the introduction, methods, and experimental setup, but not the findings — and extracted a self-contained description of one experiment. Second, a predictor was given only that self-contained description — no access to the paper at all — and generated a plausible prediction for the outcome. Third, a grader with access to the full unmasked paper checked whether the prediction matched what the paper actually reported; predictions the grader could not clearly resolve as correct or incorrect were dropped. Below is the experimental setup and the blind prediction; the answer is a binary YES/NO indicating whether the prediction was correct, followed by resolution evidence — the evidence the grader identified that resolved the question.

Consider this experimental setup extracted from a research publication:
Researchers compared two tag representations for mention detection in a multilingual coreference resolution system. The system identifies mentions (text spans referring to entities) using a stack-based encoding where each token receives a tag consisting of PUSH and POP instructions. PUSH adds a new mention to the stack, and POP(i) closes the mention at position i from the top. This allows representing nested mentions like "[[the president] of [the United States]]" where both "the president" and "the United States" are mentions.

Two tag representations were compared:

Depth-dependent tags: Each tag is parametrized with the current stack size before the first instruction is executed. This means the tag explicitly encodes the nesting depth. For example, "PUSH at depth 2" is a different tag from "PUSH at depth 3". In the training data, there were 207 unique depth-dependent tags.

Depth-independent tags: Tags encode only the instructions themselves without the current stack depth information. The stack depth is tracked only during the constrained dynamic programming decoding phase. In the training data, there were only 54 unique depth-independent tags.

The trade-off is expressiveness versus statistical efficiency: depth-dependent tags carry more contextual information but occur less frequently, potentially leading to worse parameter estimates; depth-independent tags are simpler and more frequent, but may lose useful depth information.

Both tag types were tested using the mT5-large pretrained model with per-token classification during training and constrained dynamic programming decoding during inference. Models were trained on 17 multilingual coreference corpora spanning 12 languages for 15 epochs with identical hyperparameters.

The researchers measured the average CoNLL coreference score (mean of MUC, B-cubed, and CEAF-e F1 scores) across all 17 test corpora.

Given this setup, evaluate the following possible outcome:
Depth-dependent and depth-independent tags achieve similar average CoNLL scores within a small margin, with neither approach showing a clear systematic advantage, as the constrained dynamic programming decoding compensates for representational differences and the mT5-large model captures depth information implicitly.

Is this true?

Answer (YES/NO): NO